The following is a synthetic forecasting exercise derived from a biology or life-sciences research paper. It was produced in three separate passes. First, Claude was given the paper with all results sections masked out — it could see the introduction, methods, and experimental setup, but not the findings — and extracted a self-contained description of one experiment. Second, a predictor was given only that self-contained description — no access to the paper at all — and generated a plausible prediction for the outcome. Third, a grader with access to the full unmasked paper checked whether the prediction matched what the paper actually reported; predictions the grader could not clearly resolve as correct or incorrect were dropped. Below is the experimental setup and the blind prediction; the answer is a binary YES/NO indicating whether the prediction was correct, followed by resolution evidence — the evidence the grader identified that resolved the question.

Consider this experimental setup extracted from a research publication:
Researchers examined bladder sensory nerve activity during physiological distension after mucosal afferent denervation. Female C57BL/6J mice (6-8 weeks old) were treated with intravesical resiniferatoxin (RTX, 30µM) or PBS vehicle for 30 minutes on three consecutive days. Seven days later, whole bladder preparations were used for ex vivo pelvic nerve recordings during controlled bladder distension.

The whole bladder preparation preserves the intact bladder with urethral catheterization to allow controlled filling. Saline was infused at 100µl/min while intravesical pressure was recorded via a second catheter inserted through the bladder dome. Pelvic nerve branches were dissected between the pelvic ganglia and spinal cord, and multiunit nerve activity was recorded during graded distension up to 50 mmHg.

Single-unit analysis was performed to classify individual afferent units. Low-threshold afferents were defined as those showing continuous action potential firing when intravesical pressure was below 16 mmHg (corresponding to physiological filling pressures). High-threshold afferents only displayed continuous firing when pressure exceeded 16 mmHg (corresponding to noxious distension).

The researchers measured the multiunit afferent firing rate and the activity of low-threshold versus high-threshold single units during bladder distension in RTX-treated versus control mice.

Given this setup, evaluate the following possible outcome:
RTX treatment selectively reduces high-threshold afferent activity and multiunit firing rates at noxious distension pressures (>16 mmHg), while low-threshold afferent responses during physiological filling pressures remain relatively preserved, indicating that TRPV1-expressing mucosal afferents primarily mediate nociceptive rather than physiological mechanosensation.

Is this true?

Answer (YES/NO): NO